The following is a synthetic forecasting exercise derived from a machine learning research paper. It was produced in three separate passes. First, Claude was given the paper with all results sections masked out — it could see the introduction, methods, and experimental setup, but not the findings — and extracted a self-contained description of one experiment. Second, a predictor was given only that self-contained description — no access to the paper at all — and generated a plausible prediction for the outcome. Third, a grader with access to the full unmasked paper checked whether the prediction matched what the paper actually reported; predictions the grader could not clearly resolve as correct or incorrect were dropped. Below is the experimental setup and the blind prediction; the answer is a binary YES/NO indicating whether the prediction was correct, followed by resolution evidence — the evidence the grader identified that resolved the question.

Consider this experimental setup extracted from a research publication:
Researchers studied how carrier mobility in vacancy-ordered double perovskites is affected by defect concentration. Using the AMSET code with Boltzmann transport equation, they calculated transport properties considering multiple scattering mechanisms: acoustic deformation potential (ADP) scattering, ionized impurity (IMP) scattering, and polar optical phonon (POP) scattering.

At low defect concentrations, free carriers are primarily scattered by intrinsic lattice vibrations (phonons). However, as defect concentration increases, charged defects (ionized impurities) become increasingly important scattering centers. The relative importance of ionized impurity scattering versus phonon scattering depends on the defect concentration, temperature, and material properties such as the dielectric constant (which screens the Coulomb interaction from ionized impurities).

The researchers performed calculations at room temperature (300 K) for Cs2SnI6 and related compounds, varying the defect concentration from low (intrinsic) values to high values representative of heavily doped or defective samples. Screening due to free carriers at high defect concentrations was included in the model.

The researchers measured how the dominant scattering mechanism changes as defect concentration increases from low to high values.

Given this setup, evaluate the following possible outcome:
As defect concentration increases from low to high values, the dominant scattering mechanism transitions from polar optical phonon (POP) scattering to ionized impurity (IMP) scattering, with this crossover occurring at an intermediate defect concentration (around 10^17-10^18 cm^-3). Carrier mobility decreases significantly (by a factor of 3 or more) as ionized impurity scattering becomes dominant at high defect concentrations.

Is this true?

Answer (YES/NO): NO